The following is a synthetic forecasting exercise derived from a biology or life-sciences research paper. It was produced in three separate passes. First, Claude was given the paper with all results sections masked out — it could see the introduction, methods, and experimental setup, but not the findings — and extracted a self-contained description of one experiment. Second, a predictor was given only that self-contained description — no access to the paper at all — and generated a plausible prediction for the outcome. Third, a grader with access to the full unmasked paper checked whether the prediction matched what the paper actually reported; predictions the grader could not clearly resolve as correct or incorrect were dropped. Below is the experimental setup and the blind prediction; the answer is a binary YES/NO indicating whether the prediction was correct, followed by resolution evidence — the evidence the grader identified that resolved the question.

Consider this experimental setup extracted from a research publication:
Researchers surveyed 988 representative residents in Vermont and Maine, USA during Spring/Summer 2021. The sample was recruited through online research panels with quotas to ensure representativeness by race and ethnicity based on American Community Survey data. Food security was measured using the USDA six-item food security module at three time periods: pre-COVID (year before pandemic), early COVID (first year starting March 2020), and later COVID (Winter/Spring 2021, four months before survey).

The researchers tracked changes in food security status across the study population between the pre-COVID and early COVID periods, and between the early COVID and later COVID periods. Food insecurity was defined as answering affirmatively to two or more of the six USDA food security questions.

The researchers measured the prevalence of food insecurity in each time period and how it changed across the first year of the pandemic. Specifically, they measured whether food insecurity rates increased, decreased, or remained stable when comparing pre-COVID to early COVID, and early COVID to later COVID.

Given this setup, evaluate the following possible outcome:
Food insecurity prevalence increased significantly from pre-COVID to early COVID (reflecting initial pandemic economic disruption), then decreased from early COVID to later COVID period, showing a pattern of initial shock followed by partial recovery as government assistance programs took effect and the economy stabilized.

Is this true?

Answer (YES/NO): YES